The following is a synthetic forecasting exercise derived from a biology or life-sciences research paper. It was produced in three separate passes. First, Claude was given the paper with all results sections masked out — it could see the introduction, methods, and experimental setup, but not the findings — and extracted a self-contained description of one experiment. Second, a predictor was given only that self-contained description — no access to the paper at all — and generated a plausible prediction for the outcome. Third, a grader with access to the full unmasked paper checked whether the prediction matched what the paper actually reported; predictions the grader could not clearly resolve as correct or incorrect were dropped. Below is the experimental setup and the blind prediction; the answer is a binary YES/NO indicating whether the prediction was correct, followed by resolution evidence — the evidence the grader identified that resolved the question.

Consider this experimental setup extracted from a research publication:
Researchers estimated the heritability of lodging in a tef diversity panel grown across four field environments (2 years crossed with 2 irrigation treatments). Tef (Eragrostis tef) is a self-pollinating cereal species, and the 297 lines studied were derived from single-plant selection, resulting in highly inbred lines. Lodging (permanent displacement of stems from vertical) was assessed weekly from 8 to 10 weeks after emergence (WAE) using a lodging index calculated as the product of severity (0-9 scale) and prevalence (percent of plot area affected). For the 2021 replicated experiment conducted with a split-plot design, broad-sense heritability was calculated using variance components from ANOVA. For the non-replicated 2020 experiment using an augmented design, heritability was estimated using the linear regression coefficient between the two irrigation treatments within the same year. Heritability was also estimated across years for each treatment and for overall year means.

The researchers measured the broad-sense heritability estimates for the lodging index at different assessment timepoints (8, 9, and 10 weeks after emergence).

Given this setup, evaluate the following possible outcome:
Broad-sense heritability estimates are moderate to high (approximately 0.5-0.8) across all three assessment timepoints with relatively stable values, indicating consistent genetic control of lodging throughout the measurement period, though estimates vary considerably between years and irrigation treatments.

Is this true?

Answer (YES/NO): NO